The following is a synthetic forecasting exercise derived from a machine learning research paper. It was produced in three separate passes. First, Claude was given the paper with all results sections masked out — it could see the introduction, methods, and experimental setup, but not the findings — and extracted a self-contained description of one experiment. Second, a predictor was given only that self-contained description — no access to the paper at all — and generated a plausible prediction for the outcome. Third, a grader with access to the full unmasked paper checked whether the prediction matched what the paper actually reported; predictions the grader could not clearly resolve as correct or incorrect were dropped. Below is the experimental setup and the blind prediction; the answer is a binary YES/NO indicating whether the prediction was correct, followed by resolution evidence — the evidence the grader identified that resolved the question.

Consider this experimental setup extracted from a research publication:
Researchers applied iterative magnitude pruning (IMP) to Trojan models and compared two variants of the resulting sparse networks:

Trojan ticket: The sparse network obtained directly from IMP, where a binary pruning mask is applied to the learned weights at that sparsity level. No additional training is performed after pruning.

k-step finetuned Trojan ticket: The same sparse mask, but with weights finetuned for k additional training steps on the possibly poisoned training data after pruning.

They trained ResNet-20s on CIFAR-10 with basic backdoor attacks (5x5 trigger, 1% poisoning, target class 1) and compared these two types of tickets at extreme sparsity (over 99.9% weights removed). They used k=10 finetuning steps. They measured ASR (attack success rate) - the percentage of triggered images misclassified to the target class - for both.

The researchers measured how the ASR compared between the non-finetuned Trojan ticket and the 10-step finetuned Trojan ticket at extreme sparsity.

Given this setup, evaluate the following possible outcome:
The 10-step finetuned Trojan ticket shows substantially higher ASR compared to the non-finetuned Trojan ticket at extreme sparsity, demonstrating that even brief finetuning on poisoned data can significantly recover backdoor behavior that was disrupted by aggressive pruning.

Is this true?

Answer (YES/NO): NO